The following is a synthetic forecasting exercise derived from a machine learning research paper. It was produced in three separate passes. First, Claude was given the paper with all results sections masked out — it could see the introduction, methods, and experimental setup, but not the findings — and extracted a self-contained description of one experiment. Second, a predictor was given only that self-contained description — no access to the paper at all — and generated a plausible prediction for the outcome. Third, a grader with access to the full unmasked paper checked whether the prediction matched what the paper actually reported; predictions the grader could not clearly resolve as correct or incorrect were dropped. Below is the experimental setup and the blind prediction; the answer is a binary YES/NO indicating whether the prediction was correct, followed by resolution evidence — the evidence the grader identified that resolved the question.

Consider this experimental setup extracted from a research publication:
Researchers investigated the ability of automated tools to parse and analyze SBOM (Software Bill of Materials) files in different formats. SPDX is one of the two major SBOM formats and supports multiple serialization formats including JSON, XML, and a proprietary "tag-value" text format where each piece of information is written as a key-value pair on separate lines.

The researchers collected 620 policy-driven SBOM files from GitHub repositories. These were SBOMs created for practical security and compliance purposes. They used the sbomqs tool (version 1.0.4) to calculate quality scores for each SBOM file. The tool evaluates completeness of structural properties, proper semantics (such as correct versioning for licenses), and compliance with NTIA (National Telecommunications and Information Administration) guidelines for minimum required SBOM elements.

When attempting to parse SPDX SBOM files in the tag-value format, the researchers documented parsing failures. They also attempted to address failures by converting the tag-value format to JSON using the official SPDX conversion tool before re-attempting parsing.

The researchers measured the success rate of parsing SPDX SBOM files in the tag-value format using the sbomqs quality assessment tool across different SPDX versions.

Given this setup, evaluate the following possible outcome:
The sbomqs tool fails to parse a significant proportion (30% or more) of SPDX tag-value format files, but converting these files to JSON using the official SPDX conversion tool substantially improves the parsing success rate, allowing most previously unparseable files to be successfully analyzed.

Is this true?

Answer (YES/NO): NO